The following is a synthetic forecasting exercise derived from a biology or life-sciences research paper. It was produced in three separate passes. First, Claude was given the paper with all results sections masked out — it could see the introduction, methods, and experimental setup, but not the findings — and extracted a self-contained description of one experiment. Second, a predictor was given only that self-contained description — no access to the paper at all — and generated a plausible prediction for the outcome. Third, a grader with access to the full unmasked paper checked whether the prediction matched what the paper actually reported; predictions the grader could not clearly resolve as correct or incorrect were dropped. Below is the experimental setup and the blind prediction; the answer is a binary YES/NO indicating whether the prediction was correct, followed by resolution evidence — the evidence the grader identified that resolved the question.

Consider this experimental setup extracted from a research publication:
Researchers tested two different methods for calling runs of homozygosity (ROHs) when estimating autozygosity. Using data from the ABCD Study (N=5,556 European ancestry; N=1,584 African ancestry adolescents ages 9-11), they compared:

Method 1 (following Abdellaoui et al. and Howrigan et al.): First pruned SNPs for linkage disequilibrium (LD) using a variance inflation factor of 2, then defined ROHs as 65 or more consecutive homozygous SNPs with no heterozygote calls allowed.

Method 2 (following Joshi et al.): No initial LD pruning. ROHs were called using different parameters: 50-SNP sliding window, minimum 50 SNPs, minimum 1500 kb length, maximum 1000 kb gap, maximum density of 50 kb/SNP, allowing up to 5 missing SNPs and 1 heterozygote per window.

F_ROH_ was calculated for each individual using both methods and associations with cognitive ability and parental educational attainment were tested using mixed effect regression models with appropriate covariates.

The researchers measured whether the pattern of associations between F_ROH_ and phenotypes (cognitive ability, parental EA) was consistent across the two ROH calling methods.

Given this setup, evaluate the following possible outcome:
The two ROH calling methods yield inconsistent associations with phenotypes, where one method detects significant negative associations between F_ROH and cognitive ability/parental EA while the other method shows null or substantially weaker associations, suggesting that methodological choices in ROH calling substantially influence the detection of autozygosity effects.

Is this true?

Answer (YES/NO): NO